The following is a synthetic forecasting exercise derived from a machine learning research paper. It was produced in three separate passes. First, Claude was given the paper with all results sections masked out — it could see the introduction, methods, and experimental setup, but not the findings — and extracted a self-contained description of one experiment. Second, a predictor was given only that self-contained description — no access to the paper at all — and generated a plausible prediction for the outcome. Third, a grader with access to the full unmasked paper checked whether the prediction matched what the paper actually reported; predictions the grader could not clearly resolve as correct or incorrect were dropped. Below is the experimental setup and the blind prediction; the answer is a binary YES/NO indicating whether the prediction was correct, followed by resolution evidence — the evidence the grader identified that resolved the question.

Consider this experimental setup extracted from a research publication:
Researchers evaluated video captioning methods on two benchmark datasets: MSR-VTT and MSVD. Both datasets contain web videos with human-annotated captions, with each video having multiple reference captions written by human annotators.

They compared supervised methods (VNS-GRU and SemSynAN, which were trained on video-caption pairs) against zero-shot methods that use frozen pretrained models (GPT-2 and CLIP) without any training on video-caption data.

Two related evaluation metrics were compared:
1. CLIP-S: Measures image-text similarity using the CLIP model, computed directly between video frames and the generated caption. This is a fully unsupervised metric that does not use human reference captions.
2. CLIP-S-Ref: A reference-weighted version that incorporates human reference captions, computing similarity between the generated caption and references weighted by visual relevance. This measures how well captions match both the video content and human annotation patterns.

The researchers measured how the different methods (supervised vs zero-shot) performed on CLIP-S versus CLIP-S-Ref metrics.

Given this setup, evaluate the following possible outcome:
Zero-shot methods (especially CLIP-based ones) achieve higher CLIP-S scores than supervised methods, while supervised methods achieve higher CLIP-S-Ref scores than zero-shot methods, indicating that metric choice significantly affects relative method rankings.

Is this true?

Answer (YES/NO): NO